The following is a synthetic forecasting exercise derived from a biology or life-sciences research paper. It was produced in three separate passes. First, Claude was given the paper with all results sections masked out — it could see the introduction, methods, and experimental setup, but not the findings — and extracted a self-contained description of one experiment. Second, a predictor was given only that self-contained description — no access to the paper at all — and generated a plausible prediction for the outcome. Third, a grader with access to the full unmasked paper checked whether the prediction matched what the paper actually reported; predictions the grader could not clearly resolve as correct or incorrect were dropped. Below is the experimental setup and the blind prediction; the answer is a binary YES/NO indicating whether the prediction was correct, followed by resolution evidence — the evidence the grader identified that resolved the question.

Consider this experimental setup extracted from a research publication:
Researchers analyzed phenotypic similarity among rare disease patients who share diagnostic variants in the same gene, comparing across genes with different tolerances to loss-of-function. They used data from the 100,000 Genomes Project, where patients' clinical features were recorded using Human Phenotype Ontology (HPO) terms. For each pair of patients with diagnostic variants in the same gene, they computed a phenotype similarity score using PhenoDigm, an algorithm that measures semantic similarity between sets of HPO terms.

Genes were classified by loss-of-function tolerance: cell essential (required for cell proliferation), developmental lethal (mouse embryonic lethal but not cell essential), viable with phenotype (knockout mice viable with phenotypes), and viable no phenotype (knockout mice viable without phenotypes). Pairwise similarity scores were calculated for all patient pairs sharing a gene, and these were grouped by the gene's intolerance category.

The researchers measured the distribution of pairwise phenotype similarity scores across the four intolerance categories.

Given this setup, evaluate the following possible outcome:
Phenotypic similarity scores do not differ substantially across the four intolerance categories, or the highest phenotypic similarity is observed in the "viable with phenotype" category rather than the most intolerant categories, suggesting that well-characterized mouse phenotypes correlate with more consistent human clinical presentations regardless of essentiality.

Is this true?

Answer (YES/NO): YES